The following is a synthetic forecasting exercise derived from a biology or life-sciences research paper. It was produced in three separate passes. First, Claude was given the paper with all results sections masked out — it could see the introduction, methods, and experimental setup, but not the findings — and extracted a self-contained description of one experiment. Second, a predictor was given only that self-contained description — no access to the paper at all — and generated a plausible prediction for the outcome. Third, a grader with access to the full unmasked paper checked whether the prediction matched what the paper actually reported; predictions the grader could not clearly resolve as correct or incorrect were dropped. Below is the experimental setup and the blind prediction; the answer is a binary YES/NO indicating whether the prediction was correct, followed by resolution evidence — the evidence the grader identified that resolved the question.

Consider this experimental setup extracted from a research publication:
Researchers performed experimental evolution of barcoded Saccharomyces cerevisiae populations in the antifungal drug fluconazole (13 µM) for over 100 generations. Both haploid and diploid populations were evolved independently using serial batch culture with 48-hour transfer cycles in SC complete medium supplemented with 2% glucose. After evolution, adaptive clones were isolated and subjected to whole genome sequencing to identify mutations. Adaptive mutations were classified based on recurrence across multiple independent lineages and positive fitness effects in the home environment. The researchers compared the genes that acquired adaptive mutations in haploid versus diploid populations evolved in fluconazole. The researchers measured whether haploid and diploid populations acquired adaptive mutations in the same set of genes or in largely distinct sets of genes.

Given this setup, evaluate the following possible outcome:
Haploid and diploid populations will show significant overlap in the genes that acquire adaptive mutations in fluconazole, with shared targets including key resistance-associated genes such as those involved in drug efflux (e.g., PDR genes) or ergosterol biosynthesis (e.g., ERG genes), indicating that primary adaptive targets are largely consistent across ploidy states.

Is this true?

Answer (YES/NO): NO